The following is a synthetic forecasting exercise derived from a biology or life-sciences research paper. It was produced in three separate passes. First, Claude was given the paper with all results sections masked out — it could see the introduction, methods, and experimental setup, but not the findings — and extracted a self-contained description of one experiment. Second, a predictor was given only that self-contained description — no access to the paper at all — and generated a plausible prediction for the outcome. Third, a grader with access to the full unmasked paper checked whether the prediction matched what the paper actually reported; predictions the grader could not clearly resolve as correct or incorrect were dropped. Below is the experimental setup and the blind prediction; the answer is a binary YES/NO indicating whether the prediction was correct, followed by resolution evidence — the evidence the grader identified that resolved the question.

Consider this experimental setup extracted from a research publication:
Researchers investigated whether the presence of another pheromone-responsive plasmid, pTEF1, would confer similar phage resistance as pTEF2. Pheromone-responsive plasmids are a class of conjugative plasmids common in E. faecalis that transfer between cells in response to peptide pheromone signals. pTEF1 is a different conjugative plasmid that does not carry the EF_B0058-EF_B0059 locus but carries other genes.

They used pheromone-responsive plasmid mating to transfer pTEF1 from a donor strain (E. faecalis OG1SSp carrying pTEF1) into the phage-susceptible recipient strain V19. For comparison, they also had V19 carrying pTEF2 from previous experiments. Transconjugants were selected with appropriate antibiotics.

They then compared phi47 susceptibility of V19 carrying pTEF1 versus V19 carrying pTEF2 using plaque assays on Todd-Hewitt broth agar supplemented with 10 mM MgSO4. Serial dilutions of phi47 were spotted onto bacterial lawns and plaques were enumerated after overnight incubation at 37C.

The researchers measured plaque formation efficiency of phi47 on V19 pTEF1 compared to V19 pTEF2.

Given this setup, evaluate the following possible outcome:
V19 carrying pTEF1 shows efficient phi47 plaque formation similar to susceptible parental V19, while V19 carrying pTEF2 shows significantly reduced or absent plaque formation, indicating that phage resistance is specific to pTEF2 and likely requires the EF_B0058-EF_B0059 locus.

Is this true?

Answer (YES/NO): YES